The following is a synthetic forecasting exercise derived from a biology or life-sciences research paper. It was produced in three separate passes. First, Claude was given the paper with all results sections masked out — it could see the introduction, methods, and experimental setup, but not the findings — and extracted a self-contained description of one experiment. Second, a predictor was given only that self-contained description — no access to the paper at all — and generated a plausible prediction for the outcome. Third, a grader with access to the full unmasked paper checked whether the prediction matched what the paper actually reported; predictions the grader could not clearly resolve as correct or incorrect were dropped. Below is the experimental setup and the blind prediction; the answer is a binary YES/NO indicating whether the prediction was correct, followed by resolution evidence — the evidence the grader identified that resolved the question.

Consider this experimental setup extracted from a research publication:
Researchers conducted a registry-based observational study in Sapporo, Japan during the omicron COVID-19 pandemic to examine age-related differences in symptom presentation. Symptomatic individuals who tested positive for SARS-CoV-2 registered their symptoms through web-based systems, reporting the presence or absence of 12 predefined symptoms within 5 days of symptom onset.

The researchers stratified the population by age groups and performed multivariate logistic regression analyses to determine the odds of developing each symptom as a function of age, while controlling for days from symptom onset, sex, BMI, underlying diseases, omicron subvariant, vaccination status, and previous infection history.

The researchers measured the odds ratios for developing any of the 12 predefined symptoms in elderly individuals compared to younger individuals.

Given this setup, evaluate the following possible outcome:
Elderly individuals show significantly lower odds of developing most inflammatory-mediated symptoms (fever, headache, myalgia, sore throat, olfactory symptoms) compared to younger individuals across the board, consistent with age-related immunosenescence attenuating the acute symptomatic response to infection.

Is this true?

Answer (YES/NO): YES